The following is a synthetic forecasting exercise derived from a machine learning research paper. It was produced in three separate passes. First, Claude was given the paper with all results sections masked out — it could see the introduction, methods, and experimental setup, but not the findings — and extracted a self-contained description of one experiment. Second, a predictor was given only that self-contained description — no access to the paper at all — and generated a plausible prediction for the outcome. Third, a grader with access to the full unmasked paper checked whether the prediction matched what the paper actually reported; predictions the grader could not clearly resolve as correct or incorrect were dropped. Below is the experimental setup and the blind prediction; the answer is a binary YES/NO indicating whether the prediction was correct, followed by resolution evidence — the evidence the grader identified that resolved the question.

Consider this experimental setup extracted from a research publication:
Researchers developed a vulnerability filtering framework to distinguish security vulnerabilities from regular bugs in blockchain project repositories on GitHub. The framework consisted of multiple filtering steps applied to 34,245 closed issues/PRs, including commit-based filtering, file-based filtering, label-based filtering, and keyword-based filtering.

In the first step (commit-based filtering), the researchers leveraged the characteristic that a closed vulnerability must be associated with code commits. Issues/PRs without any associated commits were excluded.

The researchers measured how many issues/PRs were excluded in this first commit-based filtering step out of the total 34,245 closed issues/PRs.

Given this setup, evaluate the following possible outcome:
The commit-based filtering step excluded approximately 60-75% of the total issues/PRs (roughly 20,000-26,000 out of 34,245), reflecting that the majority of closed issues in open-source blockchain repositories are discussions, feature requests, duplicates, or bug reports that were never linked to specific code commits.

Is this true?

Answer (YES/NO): NO